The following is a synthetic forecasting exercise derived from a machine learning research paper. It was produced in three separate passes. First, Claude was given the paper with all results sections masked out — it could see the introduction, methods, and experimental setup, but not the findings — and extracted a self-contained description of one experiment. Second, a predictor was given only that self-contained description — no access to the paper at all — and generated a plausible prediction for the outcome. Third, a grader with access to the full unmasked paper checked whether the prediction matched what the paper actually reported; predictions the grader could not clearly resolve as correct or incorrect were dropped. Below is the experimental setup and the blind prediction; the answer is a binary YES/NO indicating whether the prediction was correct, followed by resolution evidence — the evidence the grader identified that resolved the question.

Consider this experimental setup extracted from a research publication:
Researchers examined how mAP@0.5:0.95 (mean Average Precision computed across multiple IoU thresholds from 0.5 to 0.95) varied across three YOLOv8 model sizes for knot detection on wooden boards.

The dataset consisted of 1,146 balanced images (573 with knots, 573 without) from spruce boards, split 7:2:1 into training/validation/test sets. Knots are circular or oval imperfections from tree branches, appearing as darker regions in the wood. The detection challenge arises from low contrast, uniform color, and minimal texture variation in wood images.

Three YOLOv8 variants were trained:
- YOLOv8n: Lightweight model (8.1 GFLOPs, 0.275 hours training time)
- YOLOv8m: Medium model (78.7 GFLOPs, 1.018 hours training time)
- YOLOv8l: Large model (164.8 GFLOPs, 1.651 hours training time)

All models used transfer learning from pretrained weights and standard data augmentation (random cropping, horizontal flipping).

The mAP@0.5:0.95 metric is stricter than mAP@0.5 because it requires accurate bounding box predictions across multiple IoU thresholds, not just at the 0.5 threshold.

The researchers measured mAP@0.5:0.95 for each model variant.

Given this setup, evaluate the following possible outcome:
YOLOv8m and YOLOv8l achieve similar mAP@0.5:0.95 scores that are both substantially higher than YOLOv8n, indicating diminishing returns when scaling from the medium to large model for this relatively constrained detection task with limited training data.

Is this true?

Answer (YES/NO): NO